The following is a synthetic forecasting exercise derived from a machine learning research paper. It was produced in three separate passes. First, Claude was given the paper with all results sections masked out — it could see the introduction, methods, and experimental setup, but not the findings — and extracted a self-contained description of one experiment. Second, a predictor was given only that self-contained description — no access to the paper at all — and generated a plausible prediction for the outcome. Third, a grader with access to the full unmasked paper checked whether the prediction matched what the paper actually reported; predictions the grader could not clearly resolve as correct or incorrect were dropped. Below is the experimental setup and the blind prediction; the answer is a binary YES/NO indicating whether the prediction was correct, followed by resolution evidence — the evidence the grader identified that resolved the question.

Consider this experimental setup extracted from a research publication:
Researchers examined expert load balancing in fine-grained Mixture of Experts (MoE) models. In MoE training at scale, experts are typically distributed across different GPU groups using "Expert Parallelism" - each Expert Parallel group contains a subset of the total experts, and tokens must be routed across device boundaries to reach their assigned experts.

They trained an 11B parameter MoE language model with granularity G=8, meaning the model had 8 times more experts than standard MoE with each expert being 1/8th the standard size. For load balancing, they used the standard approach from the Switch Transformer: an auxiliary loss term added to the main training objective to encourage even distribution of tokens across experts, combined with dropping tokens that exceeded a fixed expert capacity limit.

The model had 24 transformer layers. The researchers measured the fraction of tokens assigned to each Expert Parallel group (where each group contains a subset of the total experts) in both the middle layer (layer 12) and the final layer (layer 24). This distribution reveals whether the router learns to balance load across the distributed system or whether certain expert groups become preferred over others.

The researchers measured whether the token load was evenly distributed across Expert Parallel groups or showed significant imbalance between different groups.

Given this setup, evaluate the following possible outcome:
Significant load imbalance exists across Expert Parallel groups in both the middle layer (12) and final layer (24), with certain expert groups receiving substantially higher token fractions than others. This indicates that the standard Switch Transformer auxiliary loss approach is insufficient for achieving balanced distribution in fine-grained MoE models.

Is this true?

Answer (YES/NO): NO